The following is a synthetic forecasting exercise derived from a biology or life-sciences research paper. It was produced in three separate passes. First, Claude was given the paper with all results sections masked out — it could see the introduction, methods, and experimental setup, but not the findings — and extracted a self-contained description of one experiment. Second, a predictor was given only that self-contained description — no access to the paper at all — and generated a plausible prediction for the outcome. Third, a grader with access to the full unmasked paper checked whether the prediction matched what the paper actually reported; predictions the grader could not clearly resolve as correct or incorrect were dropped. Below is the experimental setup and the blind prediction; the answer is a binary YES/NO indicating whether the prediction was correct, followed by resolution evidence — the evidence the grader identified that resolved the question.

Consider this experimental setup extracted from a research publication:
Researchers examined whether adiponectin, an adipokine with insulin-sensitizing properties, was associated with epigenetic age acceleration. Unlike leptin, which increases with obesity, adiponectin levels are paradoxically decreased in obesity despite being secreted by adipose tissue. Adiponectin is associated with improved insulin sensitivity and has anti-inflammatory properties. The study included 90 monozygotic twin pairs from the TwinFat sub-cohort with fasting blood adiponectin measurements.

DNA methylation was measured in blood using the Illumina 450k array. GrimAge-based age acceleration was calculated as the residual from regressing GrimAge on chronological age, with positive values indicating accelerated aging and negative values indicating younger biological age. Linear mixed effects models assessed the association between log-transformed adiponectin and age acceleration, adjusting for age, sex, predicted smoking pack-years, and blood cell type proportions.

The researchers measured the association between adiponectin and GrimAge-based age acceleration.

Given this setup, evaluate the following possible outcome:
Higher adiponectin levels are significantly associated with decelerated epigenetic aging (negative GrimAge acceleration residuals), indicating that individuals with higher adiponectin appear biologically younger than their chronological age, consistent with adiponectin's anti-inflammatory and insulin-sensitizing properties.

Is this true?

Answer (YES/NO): NO